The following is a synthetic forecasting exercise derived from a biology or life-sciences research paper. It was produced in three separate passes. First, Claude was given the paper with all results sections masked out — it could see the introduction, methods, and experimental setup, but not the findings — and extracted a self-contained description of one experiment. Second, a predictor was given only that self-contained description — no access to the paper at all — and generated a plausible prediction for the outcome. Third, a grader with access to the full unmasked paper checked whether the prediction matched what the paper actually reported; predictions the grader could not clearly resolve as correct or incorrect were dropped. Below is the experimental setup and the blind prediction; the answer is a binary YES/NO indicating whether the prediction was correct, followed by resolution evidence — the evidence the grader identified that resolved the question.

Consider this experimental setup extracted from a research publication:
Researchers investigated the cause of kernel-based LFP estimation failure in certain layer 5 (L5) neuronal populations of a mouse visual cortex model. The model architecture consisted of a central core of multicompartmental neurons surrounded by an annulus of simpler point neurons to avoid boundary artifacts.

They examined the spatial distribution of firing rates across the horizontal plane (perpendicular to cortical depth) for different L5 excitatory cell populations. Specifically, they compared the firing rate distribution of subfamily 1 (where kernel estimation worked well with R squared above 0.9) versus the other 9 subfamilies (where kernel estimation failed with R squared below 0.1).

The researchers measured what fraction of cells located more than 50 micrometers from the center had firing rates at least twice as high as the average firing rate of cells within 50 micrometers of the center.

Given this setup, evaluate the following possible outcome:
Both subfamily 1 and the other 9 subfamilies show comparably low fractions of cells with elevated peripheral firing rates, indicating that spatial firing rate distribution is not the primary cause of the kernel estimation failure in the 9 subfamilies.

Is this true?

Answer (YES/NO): NO